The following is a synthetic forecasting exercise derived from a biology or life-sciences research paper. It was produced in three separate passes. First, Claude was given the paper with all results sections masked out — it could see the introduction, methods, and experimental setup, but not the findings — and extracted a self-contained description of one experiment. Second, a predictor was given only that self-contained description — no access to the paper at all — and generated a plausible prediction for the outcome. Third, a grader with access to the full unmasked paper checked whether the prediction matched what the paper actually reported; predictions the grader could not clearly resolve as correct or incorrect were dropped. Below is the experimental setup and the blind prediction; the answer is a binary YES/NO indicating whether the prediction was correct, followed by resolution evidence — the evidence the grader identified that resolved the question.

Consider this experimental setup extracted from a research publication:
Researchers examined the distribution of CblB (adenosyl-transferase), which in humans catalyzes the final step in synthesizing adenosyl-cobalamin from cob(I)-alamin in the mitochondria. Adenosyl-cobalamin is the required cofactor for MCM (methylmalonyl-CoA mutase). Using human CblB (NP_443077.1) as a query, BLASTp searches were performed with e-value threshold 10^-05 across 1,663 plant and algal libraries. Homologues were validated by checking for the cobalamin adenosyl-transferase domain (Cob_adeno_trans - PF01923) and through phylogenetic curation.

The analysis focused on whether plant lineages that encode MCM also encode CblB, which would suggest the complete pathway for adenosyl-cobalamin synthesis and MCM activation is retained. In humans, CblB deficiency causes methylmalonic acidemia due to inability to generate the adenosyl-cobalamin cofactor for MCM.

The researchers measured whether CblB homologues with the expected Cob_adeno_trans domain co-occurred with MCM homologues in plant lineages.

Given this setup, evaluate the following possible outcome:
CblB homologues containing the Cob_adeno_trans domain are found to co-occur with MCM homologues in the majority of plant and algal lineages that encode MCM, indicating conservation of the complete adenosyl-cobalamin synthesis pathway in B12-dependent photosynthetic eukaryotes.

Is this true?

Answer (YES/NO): NO